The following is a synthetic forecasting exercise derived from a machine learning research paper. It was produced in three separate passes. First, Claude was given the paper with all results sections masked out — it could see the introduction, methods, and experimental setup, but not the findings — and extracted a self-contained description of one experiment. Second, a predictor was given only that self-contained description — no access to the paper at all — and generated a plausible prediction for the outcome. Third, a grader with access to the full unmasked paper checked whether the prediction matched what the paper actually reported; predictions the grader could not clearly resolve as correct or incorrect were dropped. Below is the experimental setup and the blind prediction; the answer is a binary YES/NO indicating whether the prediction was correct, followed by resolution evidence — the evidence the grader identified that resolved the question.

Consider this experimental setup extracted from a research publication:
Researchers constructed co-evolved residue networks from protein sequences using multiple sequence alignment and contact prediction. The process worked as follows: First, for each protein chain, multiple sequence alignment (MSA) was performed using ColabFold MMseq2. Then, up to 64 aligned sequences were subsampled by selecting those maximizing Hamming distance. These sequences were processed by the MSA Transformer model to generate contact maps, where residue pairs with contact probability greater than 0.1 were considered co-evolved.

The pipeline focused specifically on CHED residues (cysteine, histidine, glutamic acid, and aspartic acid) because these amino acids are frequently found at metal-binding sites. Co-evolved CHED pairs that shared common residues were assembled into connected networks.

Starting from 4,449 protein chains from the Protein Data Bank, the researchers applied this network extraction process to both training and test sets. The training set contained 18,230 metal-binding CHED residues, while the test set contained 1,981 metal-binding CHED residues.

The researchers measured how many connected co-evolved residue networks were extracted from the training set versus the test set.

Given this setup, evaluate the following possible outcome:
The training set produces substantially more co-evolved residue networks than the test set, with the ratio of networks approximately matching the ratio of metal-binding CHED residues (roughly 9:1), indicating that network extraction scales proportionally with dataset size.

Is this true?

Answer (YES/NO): YES